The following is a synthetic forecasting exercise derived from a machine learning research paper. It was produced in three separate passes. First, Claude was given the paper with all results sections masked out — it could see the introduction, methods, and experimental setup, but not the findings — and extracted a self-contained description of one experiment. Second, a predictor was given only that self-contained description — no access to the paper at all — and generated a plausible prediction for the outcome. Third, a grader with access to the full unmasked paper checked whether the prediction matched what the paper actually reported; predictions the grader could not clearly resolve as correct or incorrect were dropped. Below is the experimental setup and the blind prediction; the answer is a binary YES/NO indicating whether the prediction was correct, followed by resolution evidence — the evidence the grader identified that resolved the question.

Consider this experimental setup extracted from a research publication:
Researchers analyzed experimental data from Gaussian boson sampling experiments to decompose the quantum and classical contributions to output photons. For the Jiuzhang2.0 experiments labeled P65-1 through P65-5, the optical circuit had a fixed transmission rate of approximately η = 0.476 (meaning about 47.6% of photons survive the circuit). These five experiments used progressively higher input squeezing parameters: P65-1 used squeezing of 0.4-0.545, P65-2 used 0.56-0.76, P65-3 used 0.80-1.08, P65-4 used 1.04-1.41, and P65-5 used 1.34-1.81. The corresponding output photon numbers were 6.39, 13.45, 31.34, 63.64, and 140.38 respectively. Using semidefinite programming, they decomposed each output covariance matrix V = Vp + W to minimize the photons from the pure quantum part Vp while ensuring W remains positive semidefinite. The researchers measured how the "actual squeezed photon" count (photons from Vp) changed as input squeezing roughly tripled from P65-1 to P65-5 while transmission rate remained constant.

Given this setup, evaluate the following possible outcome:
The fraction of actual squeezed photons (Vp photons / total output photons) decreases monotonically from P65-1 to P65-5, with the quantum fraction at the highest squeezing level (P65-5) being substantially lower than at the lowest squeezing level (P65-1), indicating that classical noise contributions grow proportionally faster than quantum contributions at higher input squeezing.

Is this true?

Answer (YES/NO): YES